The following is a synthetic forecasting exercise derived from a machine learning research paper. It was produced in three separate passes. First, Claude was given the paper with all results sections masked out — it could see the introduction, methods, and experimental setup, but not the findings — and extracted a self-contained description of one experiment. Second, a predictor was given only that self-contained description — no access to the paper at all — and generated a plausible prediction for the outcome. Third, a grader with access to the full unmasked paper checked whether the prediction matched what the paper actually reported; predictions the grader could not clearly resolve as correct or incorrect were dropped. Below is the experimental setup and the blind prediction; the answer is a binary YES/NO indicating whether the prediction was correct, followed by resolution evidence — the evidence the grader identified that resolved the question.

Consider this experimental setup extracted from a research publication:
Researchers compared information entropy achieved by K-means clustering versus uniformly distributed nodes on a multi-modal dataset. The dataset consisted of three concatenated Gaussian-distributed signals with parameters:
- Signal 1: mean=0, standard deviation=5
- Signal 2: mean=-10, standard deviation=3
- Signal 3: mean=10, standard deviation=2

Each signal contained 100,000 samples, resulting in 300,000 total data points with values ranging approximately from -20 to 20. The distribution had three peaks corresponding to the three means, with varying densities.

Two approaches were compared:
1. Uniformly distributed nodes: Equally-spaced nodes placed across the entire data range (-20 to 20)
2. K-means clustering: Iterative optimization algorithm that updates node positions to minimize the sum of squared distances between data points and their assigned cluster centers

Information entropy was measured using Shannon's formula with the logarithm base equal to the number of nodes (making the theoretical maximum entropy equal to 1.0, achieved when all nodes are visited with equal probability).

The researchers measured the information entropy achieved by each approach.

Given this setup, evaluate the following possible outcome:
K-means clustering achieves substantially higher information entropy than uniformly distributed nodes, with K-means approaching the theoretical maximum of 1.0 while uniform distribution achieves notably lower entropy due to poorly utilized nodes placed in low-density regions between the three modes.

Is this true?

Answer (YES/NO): YES